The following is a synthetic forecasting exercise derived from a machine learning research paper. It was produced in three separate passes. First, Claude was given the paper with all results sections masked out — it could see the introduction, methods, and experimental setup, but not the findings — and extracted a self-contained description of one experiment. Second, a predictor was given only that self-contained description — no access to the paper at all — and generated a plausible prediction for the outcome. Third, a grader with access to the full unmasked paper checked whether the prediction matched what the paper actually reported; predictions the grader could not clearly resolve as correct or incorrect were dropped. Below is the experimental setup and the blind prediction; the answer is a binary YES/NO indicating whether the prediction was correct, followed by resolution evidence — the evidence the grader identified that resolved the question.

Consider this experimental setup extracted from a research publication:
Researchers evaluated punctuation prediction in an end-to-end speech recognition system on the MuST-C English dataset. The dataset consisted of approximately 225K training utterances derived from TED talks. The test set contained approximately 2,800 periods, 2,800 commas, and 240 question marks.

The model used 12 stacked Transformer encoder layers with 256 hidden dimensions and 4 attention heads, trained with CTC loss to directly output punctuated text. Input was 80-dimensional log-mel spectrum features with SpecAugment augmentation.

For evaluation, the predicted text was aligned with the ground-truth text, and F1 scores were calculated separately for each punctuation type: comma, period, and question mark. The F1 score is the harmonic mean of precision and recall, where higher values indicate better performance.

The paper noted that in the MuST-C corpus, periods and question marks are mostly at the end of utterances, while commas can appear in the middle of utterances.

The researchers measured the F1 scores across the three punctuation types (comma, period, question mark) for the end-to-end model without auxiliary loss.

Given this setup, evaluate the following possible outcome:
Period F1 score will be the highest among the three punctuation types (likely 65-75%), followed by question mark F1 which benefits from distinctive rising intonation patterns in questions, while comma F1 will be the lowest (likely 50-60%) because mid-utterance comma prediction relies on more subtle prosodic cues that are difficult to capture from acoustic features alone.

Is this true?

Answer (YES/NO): NO